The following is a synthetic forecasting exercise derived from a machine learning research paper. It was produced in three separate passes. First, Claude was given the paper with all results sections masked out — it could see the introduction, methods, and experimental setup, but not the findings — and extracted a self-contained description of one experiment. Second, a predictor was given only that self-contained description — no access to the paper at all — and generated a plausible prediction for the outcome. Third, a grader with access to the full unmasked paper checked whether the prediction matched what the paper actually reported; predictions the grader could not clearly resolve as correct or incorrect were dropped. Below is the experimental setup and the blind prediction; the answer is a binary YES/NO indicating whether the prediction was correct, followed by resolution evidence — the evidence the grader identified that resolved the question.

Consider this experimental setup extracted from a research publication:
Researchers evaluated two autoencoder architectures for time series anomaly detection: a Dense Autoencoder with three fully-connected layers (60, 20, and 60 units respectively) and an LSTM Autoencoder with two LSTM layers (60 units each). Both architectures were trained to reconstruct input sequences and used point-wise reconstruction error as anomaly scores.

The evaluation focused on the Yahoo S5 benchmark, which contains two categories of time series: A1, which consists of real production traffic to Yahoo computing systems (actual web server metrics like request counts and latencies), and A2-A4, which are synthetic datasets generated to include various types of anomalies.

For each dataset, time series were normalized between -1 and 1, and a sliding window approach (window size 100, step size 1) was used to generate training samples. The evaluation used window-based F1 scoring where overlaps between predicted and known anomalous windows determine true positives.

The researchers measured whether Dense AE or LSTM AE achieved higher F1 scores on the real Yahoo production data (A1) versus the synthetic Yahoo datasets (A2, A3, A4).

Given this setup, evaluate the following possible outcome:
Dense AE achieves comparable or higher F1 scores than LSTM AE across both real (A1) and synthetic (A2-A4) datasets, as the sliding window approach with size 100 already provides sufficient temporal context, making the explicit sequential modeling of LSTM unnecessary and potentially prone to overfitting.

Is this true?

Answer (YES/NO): NO